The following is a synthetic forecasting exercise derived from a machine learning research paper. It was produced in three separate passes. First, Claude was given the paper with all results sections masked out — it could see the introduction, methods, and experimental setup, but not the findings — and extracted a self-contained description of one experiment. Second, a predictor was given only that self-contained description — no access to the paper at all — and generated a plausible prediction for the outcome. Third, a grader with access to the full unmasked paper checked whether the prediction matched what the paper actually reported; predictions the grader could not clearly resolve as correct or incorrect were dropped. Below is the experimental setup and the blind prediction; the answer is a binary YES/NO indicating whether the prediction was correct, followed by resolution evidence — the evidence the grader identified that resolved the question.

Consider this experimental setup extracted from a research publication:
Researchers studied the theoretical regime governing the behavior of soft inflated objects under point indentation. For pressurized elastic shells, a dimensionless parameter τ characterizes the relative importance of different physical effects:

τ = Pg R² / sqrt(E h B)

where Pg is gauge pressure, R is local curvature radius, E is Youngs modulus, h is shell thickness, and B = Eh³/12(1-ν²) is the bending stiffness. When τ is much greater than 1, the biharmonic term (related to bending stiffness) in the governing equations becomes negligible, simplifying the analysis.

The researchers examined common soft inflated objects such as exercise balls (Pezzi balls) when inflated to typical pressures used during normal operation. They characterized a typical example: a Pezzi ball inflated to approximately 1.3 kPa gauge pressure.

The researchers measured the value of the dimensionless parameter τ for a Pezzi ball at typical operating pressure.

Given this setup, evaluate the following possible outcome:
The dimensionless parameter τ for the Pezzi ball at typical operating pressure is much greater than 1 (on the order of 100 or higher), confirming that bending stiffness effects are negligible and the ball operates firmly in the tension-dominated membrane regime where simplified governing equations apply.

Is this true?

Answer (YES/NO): NO